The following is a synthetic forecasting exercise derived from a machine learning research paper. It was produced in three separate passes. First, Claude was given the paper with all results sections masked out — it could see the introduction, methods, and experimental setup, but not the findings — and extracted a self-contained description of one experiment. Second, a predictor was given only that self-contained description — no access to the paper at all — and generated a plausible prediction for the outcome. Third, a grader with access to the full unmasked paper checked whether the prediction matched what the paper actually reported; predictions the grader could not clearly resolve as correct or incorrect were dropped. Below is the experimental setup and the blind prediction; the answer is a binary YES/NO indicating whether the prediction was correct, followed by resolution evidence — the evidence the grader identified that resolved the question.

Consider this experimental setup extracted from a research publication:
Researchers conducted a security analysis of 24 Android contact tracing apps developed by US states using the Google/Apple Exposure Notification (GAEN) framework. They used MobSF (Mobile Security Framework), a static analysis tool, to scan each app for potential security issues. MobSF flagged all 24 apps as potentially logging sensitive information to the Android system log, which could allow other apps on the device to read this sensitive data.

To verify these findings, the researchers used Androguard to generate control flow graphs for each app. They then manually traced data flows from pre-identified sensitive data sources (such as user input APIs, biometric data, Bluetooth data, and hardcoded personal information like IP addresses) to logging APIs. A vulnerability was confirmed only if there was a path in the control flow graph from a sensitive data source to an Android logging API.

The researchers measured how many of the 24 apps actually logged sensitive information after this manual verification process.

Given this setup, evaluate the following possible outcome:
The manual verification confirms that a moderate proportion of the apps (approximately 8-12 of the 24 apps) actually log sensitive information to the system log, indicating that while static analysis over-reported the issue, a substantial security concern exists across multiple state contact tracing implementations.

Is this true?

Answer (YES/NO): NO